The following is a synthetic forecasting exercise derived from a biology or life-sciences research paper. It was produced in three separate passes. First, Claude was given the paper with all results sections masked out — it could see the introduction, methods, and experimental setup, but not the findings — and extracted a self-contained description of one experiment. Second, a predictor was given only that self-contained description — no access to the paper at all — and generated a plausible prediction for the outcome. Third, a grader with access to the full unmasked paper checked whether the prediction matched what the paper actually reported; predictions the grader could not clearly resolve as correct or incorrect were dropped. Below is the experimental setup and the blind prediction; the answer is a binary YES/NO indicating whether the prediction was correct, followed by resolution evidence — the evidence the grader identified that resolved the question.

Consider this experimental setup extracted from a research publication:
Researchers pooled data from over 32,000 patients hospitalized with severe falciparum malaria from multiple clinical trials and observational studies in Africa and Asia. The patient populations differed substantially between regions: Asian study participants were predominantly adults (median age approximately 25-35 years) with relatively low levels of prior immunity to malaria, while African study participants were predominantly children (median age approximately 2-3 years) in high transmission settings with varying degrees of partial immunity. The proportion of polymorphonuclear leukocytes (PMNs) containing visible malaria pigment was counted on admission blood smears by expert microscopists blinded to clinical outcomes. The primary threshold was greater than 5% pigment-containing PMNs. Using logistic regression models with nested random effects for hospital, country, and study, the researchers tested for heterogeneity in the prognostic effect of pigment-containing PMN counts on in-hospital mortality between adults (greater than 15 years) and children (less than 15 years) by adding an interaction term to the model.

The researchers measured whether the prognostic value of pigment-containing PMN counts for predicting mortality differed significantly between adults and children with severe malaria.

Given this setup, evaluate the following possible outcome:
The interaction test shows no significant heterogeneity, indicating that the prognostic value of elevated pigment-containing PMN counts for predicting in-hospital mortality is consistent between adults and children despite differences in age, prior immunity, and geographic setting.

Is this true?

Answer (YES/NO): NO